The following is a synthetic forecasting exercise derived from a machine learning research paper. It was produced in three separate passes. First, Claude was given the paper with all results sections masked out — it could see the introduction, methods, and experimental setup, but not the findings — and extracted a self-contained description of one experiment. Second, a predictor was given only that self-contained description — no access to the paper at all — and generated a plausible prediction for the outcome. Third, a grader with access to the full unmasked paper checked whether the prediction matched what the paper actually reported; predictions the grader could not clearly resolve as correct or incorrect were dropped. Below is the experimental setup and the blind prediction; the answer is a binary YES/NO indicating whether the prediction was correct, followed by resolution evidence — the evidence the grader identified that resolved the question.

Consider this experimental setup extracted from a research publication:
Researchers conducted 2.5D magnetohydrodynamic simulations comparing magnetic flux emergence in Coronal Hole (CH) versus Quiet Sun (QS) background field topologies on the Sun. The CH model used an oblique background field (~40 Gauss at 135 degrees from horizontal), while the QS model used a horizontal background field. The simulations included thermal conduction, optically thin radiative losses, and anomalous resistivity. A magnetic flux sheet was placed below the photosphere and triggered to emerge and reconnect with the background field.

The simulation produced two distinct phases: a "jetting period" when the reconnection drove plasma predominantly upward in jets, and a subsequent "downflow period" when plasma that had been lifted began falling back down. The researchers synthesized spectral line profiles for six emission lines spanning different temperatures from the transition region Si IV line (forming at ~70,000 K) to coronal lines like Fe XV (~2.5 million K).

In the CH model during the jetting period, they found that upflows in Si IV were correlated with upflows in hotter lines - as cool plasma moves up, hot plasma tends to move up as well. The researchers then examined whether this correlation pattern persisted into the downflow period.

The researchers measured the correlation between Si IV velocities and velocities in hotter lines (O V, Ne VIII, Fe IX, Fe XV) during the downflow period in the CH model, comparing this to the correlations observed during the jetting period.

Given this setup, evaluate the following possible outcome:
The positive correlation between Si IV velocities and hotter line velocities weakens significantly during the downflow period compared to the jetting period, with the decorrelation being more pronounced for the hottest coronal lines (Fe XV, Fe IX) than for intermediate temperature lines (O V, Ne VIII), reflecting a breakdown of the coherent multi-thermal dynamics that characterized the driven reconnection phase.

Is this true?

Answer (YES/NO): NO